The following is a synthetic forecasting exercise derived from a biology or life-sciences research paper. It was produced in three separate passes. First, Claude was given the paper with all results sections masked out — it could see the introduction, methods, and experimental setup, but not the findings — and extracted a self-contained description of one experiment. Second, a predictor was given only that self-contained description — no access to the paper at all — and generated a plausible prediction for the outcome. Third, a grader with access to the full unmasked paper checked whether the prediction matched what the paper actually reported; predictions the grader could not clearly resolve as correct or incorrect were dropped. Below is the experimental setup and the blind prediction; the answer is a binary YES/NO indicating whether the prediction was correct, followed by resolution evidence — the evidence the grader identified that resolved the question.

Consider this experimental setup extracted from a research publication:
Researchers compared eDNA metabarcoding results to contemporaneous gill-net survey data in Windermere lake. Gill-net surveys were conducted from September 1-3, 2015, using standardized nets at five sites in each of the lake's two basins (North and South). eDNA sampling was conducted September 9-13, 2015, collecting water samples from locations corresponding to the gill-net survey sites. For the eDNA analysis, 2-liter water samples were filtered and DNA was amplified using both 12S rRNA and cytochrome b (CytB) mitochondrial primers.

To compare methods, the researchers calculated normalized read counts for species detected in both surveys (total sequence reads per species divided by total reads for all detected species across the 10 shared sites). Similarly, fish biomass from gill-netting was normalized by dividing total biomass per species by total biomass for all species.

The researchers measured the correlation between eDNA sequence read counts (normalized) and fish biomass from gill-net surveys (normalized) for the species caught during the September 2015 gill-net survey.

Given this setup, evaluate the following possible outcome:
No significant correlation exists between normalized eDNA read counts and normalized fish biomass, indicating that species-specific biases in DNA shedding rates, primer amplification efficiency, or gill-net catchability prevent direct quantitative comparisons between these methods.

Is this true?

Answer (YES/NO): NO